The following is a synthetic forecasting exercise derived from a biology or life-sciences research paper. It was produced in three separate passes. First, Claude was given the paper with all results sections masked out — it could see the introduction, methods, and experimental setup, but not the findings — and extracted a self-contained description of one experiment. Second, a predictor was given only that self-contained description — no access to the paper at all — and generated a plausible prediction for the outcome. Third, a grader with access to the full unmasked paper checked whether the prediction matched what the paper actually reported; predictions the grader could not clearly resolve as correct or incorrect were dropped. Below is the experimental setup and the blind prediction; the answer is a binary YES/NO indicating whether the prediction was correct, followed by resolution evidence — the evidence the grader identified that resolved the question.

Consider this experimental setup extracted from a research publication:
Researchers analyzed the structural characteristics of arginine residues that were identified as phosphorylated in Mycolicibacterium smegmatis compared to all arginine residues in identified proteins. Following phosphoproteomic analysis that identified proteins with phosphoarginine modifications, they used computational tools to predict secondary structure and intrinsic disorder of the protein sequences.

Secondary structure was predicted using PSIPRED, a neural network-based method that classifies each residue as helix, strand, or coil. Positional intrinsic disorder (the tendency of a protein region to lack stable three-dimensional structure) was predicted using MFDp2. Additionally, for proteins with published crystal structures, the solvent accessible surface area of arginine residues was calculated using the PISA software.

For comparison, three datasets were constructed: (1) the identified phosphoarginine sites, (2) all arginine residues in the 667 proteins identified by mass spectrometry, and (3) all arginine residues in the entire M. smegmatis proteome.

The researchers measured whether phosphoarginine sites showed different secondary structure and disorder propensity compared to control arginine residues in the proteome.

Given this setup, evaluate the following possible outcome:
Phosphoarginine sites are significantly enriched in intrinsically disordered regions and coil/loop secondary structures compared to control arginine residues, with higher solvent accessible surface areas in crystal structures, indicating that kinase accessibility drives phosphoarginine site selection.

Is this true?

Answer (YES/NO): NO